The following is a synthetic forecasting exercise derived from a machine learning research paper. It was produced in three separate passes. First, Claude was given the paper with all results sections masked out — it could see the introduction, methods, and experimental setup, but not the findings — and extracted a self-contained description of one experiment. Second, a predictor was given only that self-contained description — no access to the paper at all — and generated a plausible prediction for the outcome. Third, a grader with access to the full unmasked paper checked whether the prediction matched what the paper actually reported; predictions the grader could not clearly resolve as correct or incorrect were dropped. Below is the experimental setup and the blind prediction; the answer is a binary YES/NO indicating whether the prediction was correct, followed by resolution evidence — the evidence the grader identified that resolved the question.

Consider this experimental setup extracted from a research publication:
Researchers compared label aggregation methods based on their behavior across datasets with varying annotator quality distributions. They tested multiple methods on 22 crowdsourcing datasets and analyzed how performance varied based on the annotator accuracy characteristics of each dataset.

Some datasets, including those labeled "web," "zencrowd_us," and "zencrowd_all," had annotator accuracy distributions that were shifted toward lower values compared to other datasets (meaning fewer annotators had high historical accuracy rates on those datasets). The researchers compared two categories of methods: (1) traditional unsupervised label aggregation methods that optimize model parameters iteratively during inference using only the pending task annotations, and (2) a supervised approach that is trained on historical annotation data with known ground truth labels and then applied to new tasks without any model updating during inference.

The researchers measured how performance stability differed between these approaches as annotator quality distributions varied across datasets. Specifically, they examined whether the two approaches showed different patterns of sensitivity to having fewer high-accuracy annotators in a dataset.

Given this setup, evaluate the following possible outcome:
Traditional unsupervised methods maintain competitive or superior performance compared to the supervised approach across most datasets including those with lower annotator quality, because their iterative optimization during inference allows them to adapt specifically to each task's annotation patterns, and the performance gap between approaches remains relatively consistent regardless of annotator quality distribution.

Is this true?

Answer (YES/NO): NO